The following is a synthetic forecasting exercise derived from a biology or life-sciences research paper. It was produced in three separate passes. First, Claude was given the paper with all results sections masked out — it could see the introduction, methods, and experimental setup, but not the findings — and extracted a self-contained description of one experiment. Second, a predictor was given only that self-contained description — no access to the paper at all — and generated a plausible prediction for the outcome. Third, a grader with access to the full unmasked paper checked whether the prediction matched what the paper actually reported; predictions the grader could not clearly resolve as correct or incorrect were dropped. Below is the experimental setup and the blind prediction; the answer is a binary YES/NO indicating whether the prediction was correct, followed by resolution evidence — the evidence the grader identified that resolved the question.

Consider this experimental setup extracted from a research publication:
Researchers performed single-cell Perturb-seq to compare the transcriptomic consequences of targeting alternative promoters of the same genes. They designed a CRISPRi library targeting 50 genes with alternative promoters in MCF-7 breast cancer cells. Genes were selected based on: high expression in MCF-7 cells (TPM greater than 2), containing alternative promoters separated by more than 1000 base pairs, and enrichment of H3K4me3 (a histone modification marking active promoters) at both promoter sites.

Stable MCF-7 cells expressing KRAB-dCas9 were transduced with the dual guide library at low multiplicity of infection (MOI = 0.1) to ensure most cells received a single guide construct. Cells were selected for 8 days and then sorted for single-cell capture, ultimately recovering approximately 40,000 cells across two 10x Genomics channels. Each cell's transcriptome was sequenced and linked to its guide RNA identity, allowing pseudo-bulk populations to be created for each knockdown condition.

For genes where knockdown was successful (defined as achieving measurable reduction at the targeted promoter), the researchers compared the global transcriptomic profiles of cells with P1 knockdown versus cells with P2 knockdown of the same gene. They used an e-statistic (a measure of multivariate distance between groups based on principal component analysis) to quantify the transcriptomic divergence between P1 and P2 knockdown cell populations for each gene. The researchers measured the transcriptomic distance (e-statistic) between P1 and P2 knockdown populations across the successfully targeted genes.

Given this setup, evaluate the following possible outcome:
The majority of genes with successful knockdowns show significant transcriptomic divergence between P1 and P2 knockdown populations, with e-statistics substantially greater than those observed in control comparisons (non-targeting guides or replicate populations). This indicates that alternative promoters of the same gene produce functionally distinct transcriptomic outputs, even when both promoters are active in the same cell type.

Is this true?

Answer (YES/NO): NO